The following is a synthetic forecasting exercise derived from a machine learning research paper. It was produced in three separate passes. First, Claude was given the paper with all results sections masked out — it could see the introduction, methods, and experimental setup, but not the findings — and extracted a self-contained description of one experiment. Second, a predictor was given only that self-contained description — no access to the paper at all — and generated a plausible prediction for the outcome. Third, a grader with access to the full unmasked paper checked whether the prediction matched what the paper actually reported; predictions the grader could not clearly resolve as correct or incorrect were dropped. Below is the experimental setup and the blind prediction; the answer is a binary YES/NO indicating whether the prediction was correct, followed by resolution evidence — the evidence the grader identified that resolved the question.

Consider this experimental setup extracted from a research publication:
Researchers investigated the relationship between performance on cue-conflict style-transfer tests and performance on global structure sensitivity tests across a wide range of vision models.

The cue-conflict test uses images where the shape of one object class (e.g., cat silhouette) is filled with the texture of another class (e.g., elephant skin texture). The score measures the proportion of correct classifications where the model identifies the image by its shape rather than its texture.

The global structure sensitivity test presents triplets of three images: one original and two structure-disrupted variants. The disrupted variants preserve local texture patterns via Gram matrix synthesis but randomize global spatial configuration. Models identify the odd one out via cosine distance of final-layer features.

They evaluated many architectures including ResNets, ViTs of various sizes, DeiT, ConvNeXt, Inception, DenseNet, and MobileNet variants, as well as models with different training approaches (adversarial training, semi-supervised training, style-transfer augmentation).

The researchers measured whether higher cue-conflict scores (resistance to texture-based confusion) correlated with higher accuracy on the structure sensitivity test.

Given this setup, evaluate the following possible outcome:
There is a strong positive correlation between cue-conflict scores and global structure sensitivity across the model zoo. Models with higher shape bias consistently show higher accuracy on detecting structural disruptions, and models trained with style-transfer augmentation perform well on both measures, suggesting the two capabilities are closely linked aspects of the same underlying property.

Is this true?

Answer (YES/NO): NO